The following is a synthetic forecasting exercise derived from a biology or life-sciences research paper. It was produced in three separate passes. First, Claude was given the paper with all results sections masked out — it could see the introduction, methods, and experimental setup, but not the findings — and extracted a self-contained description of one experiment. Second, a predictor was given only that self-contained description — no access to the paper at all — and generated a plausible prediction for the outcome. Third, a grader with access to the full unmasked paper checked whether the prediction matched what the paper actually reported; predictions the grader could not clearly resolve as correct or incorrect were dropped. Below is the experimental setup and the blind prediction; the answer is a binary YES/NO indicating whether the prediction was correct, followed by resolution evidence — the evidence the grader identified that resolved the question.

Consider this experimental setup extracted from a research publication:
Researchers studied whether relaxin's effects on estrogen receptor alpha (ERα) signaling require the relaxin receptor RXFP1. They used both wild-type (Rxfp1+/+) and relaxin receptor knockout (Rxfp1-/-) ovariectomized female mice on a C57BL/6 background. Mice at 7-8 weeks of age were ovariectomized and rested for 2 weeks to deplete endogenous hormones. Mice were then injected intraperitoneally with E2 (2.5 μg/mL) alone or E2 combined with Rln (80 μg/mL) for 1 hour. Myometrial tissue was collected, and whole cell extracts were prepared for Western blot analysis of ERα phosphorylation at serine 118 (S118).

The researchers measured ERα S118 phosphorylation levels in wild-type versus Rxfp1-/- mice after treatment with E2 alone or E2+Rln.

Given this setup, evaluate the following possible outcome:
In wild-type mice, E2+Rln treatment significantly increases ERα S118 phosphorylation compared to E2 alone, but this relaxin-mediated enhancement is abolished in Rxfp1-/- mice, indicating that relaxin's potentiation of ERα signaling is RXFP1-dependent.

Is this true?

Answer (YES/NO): NO